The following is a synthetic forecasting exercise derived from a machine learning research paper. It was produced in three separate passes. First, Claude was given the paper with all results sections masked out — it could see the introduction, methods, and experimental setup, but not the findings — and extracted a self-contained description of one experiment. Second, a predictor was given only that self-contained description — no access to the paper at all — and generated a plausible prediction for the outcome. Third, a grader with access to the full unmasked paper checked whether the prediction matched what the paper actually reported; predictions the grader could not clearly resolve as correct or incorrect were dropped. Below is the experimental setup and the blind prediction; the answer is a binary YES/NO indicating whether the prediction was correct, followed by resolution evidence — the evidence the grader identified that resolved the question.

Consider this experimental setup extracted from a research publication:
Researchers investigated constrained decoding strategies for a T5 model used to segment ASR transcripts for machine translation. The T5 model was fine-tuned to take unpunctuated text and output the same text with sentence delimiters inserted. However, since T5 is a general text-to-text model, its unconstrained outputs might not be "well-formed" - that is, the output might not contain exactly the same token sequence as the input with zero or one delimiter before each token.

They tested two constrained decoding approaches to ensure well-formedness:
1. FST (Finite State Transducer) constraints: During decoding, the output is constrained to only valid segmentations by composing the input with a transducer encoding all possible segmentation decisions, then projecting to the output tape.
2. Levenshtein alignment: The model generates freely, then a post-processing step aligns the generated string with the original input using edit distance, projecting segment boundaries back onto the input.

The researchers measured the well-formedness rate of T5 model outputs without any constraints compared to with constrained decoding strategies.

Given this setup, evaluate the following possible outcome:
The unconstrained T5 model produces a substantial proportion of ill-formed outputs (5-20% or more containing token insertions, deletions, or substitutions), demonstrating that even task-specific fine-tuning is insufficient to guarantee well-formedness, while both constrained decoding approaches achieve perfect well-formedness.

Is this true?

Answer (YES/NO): NO